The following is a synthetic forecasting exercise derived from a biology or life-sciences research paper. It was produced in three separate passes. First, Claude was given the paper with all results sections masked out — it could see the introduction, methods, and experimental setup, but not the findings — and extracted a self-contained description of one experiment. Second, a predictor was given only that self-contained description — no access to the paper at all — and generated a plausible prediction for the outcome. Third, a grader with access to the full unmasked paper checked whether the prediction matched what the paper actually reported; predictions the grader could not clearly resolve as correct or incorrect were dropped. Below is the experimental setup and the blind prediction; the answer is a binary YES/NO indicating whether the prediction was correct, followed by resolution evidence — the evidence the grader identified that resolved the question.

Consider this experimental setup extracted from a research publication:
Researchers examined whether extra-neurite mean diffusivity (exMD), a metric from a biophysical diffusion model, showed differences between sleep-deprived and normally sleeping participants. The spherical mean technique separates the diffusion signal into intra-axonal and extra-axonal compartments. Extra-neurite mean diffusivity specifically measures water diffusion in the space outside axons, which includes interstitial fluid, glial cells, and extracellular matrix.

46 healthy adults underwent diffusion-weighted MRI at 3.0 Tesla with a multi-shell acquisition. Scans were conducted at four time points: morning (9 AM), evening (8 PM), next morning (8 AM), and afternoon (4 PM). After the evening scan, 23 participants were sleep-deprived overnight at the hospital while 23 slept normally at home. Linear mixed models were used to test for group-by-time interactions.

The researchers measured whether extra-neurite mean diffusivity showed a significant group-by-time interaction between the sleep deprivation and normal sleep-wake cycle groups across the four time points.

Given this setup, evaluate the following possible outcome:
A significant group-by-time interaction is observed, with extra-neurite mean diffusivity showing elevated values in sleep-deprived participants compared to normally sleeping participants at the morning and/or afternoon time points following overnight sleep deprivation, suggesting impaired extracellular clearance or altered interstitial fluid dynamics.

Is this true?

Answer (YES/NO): NO